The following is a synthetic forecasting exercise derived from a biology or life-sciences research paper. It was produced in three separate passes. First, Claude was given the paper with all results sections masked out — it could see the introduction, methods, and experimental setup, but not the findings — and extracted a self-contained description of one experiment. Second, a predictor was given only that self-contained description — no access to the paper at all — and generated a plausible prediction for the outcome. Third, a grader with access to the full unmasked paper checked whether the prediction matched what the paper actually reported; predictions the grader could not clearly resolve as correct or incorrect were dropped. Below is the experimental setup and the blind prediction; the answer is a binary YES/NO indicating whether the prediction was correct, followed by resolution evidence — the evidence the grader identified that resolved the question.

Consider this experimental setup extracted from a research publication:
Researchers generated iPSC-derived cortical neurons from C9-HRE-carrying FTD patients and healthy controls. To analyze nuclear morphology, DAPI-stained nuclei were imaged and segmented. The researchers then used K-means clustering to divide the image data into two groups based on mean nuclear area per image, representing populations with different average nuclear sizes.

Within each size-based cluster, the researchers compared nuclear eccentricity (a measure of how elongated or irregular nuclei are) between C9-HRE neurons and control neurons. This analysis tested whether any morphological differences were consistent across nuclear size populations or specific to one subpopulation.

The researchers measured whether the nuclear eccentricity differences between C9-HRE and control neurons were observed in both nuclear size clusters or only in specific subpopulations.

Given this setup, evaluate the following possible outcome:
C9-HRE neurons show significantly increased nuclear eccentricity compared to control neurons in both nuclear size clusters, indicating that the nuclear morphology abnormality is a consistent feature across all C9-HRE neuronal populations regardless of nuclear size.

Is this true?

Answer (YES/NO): NO